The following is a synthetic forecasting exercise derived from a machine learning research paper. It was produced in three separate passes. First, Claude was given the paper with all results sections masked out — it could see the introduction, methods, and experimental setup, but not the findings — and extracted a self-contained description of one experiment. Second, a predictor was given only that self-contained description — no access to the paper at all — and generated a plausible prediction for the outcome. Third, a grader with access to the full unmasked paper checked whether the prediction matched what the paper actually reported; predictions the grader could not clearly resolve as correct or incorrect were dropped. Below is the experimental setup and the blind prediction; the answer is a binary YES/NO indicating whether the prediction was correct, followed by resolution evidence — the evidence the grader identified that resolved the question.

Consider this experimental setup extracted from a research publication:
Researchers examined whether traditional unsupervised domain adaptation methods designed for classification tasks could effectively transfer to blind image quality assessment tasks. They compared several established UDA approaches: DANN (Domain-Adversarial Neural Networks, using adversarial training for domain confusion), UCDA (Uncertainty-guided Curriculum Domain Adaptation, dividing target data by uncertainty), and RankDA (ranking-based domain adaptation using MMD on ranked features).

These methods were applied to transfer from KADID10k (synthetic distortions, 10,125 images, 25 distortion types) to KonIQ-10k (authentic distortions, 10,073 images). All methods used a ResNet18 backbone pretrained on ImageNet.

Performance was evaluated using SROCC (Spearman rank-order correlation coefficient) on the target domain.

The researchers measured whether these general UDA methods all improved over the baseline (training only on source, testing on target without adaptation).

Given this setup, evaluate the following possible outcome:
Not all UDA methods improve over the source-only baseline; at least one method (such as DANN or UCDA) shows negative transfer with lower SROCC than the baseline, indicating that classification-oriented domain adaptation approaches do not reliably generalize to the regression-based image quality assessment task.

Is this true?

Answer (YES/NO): YES